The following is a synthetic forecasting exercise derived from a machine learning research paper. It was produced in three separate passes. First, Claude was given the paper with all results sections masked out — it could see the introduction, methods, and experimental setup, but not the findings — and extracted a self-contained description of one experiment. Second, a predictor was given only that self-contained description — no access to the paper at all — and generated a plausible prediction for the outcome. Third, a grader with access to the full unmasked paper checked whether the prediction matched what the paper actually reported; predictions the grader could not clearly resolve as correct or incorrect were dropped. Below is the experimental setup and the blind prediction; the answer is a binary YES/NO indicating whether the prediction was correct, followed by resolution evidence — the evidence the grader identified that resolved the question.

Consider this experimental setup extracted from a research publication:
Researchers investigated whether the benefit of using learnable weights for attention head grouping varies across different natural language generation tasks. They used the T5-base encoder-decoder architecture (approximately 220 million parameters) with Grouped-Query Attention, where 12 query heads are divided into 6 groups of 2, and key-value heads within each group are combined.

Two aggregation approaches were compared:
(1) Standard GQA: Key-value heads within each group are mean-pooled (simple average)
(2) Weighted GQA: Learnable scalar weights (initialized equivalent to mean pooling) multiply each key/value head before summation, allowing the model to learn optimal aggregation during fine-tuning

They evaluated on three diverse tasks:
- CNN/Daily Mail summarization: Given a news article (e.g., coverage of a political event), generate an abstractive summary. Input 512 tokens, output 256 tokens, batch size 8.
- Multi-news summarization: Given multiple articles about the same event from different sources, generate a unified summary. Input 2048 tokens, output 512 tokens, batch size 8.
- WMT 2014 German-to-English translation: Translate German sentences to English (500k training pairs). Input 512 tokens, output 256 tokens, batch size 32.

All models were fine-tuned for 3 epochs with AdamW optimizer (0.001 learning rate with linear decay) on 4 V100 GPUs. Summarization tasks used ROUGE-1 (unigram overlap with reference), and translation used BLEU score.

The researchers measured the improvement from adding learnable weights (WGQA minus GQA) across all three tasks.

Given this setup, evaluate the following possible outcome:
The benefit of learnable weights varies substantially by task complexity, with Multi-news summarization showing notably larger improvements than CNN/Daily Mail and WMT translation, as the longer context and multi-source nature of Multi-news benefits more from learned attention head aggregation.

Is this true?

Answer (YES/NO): NO